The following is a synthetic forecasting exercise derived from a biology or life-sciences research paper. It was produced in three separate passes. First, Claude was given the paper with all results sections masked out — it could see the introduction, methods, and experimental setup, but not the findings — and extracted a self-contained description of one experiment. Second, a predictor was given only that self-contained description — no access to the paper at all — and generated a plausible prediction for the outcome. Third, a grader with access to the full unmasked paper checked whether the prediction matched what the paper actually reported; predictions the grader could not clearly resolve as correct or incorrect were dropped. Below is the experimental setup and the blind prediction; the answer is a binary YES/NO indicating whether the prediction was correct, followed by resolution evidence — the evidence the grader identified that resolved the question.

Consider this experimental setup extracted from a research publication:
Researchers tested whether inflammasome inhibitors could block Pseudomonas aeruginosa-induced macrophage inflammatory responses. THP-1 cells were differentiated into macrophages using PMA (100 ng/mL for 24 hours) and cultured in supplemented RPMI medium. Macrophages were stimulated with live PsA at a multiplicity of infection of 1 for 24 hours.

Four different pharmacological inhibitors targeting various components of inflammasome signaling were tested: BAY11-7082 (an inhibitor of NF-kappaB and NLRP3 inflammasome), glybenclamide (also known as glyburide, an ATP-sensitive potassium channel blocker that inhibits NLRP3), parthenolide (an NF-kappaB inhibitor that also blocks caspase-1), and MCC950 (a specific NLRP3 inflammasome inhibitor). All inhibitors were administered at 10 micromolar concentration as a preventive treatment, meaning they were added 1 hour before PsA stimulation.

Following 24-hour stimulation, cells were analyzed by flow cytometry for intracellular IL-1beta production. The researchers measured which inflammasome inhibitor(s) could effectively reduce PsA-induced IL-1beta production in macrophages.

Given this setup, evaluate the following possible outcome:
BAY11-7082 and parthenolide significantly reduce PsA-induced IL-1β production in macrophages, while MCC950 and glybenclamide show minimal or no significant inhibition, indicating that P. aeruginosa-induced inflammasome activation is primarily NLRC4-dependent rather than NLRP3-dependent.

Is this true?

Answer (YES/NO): NO